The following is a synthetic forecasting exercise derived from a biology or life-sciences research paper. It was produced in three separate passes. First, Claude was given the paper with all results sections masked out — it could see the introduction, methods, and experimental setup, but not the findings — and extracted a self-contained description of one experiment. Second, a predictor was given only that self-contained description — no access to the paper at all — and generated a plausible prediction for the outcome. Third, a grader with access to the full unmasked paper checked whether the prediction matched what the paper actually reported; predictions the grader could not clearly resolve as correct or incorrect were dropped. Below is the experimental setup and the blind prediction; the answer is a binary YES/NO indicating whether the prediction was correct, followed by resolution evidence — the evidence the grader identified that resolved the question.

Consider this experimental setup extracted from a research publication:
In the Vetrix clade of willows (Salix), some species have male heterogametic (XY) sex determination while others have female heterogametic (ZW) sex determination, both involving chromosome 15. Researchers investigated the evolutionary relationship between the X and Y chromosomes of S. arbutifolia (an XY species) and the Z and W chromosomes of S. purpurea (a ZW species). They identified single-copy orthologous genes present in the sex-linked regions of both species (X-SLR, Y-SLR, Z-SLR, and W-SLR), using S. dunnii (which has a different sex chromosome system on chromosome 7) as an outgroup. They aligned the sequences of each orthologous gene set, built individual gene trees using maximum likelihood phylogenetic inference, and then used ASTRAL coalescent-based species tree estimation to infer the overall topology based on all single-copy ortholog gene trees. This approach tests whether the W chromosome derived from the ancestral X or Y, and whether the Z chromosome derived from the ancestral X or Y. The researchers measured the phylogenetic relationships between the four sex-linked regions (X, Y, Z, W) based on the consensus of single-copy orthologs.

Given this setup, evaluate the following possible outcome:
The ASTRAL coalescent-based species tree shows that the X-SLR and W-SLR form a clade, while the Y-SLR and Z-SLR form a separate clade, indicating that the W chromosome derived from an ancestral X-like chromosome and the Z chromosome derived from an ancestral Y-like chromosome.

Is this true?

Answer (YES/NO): YES